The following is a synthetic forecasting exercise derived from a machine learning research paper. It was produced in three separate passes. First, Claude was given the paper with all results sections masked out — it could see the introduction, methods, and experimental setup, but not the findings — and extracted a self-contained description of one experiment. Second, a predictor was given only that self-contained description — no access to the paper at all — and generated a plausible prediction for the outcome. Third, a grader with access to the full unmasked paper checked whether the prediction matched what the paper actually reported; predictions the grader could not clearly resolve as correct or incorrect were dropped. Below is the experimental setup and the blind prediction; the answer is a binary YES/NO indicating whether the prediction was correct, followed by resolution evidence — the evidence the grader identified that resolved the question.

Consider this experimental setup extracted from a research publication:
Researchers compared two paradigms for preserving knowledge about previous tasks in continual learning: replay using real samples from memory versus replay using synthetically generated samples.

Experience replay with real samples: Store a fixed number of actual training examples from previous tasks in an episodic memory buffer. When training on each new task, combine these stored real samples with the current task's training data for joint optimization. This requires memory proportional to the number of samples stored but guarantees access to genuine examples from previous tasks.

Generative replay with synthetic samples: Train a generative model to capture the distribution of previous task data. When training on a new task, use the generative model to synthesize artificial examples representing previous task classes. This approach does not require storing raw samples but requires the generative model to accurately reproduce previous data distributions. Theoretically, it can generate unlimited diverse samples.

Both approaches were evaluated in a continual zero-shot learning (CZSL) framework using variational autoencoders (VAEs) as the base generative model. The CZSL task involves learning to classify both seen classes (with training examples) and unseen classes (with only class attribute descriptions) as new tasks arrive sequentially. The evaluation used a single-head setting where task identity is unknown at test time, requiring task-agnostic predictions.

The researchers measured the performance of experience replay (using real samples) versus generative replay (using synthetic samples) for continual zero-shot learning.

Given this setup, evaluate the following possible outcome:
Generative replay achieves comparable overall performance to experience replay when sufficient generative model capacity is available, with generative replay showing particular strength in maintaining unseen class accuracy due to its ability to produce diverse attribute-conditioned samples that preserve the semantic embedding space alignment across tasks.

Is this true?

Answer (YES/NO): NO